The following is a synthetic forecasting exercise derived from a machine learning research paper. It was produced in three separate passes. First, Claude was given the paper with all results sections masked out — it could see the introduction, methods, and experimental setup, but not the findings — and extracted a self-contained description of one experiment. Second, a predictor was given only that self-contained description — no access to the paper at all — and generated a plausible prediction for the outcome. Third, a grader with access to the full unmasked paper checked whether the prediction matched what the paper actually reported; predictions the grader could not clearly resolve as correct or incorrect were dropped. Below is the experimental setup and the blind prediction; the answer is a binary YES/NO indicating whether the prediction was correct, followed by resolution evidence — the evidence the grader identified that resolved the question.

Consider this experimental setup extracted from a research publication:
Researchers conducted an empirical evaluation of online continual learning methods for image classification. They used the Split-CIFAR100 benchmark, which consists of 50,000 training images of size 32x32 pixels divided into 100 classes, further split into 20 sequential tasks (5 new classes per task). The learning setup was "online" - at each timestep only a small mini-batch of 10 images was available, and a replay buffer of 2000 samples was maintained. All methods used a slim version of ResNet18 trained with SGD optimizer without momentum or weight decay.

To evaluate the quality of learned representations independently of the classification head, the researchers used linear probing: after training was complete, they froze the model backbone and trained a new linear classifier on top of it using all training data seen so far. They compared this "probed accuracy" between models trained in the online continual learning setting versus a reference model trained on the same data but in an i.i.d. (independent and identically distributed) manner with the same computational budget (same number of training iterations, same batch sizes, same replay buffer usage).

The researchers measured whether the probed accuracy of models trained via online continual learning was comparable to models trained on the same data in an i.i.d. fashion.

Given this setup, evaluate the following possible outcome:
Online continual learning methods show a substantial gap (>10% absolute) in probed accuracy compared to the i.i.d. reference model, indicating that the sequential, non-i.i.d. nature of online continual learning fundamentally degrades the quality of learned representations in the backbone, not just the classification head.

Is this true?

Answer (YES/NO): NO